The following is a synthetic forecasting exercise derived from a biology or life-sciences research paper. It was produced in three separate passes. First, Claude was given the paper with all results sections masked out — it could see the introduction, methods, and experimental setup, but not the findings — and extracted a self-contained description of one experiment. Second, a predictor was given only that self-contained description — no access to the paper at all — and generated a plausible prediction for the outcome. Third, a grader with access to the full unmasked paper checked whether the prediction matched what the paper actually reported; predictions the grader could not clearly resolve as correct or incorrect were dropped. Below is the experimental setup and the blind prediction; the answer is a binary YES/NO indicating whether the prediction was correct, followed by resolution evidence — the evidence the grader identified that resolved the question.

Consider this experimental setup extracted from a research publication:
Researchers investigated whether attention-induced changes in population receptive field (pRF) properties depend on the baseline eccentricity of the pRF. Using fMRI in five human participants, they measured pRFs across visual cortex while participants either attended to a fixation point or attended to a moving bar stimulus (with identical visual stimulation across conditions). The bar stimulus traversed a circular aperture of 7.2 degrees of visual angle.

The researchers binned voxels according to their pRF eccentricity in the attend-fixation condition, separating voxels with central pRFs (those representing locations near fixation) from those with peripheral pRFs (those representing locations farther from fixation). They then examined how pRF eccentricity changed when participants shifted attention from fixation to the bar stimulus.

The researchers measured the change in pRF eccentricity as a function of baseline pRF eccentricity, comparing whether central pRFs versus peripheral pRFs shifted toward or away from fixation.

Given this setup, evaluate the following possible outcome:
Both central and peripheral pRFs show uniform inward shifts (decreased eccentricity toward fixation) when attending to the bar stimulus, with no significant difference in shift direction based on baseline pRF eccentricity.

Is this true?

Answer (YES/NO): NO